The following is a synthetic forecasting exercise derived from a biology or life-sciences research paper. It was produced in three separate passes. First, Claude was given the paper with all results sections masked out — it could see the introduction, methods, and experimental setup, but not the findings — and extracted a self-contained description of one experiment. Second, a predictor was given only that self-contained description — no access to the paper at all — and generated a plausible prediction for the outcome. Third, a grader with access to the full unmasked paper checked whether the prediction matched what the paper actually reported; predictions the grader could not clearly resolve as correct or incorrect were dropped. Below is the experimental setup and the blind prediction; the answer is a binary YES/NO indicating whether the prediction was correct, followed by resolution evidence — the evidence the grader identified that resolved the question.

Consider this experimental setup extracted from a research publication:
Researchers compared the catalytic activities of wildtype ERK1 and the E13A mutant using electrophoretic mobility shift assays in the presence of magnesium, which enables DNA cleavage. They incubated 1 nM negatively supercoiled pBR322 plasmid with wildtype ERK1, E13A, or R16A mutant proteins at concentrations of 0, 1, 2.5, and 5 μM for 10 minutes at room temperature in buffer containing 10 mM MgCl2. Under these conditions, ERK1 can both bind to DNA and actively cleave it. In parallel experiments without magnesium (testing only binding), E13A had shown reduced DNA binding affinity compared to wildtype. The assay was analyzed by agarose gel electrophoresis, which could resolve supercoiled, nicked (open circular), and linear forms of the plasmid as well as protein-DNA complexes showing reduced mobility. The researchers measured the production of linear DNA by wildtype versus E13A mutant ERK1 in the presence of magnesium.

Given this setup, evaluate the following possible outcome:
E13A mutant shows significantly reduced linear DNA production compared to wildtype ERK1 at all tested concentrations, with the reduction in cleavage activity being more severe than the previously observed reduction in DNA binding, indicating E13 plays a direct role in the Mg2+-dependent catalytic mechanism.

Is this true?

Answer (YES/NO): NO